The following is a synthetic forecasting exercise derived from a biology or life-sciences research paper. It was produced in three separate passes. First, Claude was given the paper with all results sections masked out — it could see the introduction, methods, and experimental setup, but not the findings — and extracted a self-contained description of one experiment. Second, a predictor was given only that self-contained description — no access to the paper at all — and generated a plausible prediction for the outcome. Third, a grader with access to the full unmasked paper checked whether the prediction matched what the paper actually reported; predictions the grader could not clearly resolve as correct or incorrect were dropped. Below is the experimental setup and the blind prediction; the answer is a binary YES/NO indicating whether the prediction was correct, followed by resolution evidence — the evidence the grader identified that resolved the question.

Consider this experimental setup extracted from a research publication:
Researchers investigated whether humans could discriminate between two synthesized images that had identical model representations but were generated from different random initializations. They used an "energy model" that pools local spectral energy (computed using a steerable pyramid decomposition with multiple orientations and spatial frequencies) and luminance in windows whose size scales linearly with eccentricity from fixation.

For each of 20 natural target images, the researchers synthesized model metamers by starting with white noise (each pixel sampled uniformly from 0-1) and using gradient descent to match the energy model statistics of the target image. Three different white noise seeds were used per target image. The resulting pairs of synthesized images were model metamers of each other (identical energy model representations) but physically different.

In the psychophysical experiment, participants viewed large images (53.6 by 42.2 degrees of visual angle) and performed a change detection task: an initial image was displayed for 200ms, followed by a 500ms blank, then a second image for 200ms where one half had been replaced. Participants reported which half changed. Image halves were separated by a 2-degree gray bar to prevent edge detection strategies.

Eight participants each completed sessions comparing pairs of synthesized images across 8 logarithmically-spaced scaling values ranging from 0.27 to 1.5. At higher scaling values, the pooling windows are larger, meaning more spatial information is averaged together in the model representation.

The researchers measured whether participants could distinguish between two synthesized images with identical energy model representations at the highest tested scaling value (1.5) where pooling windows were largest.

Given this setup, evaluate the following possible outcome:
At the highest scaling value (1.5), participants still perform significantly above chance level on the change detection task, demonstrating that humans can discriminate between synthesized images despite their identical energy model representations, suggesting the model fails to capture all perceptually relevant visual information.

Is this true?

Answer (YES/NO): YES